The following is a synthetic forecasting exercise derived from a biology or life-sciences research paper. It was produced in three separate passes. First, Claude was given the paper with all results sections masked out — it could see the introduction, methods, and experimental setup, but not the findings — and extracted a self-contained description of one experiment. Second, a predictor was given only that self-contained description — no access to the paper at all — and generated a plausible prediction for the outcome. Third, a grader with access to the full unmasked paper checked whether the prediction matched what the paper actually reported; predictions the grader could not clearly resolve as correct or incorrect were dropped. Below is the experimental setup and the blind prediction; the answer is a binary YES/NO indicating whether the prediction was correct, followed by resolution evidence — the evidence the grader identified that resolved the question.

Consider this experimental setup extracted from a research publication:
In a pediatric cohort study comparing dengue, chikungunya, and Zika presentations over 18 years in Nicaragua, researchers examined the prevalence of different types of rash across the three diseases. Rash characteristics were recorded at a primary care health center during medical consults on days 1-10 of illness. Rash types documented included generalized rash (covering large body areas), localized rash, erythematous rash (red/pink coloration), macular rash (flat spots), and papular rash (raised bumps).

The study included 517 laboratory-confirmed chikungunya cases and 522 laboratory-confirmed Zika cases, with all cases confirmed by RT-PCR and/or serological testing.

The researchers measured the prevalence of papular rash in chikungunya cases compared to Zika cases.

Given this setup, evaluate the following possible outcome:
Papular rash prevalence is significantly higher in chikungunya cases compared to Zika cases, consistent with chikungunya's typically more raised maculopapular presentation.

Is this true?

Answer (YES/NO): NO